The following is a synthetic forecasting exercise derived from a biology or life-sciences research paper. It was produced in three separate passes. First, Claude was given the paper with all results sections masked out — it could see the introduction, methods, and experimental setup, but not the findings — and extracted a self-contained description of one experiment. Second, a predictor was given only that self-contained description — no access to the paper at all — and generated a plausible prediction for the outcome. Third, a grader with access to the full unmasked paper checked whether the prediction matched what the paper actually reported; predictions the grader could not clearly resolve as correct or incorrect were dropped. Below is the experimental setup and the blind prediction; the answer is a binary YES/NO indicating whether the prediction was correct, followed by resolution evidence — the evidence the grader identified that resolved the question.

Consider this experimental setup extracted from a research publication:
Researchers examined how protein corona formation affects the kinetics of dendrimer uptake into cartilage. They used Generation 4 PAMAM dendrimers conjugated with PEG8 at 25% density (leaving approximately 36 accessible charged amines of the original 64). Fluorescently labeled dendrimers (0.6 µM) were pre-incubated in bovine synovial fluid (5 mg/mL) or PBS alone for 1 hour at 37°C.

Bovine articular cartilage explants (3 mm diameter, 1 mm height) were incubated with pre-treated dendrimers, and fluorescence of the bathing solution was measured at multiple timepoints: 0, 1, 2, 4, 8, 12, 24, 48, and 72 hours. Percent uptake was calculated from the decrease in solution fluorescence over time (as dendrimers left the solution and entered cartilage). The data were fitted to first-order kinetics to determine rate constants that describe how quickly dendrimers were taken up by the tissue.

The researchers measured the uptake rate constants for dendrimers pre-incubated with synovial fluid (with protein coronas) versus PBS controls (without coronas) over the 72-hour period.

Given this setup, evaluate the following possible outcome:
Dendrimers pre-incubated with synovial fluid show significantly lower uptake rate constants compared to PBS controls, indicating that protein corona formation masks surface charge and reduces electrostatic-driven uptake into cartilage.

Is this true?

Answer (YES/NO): YES